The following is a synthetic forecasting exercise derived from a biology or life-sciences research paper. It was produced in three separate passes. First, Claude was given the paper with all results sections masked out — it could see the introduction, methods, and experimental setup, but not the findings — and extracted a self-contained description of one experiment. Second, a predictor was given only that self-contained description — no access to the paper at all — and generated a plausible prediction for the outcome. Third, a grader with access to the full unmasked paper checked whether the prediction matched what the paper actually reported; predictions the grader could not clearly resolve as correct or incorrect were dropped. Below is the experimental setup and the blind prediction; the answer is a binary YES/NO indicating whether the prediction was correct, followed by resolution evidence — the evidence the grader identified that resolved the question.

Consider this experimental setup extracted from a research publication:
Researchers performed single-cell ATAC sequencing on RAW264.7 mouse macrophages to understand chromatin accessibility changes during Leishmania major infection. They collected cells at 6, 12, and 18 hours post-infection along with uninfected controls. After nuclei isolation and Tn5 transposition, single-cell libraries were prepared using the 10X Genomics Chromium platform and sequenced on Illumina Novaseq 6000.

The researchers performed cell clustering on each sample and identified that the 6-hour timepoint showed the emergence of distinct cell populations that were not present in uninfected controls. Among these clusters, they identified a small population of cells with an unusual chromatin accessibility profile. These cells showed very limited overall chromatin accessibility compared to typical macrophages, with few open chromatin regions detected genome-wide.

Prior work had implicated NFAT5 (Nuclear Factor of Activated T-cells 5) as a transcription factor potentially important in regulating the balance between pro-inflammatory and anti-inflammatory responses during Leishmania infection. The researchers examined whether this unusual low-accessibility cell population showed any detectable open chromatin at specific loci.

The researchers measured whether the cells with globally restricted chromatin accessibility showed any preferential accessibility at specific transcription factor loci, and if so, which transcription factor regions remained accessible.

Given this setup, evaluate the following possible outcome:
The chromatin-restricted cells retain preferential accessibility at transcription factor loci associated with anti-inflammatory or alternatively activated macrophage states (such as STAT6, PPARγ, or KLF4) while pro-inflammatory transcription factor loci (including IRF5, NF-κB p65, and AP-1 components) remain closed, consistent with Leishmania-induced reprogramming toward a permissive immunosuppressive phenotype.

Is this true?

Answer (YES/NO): NO